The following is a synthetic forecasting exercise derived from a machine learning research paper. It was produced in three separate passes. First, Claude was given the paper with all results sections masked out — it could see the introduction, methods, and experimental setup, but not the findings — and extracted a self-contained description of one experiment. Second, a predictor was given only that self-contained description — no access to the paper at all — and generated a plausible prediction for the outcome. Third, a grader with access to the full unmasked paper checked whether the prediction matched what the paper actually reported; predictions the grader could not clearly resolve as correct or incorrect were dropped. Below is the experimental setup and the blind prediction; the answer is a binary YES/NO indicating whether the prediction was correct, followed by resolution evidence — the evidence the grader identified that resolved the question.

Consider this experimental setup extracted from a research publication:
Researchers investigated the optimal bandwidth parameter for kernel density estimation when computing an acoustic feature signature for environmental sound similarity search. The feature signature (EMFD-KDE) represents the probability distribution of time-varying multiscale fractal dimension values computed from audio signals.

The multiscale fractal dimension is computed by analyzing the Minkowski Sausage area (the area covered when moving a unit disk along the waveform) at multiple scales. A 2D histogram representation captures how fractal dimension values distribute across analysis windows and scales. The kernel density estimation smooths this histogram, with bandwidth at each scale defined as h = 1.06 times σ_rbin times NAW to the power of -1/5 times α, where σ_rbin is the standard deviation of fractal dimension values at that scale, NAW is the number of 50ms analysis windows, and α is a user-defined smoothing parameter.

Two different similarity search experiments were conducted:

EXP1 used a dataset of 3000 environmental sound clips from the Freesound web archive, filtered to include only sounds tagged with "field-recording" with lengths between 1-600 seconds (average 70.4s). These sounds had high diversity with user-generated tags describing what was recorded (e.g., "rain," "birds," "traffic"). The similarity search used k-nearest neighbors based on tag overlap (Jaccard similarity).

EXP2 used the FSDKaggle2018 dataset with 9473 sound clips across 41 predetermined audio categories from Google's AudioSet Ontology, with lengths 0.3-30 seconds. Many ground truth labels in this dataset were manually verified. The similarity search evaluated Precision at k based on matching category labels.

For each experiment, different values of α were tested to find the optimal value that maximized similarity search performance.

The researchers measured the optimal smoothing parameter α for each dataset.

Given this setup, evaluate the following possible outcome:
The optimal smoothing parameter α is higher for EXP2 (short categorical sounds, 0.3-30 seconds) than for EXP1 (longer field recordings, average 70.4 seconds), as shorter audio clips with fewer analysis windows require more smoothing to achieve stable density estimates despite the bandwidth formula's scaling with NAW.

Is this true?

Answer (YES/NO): NO